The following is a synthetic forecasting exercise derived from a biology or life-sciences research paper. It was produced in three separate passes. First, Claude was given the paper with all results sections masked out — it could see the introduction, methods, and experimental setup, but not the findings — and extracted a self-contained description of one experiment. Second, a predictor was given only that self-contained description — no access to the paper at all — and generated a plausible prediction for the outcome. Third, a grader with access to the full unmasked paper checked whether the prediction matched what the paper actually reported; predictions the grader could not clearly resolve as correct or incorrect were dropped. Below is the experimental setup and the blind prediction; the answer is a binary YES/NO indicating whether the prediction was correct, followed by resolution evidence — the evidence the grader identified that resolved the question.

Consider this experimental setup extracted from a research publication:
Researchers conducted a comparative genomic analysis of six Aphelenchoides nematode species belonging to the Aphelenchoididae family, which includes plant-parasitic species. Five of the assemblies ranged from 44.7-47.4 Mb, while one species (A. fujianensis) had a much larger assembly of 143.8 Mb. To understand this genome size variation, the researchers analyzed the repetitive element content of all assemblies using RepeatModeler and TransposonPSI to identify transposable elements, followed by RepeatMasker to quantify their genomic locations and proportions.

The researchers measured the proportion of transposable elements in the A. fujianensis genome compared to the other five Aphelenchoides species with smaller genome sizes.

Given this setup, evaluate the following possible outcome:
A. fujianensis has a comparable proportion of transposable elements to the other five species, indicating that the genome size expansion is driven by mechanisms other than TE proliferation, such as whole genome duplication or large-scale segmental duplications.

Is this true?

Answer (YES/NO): YES